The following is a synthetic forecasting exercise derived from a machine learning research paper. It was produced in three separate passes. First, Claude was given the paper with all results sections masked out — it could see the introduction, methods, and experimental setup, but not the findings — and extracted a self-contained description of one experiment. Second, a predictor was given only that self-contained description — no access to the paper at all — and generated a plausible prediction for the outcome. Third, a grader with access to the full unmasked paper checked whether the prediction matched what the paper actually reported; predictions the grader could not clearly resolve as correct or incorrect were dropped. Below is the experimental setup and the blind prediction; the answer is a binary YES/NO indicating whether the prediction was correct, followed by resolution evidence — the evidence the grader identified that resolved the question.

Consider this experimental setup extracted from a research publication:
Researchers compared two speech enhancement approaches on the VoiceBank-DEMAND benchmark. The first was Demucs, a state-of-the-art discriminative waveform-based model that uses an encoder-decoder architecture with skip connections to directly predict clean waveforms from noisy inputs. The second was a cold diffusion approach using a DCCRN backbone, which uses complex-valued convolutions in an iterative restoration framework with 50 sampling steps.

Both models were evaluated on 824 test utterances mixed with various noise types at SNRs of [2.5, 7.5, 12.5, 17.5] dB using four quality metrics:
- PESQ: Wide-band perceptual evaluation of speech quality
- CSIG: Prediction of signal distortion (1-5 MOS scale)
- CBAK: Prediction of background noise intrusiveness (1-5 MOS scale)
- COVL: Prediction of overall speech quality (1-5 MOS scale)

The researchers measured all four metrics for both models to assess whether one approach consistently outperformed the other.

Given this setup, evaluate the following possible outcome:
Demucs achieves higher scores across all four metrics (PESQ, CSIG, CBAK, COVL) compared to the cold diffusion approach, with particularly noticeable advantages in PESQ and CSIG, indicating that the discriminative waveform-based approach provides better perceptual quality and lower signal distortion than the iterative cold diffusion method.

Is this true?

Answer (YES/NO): YES